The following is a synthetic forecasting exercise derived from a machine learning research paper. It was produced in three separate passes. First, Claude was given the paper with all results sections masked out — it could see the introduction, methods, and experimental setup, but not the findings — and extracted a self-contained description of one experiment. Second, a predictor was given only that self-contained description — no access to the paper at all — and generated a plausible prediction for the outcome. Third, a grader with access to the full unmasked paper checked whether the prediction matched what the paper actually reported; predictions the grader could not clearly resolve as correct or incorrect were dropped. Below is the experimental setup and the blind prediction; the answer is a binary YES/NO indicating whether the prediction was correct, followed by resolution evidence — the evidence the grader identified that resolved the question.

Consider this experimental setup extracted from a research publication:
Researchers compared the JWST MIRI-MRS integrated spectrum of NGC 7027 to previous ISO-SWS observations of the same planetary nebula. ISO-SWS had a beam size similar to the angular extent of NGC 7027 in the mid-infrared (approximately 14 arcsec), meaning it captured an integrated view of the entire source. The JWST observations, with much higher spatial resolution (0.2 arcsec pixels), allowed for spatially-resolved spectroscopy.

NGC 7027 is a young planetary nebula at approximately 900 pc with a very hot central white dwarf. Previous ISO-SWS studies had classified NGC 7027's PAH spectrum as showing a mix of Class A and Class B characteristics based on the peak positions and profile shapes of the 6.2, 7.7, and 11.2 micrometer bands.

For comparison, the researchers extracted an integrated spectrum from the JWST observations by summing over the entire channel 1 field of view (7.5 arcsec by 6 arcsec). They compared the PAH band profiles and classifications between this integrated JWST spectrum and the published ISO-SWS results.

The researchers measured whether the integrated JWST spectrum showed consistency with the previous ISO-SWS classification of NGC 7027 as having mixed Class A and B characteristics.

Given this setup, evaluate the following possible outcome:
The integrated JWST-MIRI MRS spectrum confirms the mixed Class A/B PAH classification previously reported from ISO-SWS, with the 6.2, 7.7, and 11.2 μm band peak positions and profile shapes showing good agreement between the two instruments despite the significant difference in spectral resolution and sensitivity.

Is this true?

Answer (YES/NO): NO